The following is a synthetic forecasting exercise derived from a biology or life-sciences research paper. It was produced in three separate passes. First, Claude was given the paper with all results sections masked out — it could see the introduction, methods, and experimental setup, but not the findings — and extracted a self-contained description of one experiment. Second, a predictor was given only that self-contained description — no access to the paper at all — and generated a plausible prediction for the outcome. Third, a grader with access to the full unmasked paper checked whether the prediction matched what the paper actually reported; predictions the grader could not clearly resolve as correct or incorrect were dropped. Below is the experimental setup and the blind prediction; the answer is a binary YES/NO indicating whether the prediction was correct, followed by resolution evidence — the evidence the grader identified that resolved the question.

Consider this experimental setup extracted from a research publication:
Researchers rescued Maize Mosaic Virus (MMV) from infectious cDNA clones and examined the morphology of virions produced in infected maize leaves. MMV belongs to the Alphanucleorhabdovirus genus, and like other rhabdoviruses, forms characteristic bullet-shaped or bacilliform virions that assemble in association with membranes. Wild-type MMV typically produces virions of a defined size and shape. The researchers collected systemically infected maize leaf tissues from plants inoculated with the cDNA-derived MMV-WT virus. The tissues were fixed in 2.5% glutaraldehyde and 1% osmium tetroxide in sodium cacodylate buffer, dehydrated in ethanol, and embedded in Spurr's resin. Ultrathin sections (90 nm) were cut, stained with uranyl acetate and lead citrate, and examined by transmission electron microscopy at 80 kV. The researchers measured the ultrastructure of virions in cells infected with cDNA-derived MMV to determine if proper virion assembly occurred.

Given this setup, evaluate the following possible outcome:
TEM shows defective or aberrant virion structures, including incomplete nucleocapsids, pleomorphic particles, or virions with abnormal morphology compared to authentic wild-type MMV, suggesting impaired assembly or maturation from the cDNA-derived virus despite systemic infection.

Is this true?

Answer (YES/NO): NO